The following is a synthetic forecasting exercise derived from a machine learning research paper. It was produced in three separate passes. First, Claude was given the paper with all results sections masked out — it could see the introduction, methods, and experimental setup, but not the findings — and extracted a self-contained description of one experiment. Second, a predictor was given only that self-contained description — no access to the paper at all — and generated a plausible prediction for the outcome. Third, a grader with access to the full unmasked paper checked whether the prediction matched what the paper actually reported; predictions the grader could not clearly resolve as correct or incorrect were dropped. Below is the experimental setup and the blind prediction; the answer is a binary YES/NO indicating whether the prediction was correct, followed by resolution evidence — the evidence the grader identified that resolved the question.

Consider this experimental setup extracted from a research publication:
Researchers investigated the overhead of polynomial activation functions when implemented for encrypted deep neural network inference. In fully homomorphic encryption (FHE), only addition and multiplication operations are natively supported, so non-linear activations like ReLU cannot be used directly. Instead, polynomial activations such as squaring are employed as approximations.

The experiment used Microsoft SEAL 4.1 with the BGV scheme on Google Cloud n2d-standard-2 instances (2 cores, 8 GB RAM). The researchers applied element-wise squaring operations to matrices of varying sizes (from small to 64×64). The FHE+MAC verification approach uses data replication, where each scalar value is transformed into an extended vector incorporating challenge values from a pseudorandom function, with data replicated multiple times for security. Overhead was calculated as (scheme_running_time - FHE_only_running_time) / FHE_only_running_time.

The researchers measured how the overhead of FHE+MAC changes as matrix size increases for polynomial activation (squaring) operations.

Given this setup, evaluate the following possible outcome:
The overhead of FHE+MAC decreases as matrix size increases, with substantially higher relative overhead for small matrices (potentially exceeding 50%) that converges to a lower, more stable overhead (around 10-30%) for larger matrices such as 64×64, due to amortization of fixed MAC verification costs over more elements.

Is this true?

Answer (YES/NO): NO